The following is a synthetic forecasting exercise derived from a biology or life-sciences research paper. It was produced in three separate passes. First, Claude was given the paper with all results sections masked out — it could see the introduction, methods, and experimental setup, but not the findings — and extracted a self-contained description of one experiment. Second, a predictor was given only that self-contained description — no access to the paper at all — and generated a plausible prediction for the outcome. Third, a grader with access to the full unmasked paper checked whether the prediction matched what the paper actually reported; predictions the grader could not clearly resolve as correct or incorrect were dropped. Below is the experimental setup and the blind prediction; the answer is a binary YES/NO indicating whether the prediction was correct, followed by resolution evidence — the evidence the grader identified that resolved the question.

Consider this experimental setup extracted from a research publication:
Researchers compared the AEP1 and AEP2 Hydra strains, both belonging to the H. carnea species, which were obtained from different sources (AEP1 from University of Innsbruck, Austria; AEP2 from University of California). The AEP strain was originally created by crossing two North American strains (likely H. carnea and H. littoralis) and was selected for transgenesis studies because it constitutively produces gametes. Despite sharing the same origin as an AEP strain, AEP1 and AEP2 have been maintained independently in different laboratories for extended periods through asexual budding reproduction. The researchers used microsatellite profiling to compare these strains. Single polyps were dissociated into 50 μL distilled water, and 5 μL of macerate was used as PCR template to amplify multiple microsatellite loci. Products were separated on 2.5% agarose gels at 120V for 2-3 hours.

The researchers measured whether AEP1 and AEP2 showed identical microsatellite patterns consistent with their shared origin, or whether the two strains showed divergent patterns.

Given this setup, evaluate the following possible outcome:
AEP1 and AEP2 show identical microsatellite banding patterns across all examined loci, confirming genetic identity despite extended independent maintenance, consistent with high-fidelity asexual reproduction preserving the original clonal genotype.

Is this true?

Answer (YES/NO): NO